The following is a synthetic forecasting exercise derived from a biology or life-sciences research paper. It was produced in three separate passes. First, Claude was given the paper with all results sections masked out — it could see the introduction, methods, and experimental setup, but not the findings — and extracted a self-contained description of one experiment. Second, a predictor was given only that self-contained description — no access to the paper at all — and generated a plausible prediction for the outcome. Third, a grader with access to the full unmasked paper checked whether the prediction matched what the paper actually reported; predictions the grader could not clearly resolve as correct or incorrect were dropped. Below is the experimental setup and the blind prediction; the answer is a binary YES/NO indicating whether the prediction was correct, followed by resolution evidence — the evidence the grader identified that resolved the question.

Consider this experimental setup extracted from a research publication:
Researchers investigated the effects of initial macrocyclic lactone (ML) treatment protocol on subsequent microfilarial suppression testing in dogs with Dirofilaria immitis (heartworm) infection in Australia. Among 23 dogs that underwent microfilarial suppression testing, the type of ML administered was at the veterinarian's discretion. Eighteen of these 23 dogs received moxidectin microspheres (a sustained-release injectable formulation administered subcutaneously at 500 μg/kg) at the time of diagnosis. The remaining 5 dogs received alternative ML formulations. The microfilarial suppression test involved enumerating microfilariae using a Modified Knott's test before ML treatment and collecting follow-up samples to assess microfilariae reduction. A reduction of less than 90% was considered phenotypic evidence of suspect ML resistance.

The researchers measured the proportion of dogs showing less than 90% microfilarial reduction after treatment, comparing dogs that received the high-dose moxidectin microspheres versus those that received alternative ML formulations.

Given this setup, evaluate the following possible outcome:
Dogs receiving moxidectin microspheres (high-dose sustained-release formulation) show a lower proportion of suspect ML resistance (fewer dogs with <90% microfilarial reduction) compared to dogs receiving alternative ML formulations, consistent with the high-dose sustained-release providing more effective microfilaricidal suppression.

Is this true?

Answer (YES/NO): NO